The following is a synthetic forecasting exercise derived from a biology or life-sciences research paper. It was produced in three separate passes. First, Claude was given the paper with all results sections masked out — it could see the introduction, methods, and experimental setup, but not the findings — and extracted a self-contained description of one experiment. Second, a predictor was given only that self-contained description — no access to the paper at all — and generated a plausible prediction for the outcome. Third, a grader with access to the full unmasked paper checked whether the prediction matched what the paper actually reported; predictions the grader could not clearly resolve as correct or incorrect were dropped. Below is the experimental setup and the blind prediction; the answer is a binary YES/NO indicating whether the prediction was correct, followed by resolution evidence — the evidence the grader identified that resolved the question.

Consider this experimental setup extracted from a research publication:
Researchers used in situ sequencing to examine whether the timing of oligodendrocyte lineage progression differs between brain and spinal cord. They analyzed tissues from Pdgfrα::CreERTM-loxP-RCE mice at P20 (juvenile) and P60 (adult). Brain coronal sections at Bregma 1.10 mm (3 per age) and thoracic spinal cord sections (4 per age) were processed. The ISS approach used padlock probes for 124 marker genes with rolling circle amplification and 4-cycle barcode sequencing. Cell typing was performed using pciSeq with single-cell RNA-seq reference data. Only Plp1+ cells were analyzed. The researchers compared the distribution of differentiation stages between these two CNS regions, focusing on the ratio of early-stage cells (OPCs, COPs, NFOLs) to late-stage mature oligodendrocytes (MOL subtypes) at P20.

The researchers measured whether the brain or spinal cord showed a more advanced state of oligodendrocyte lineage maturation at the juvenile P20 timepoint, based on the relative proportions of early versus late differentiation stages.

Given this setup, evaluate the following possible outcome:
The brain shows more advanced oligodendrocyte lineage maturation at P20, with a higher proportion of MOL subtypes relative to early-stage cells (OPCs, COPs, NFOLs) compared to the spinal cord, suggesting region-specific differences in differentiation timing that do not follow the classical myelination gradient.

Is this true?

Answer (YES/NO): NO